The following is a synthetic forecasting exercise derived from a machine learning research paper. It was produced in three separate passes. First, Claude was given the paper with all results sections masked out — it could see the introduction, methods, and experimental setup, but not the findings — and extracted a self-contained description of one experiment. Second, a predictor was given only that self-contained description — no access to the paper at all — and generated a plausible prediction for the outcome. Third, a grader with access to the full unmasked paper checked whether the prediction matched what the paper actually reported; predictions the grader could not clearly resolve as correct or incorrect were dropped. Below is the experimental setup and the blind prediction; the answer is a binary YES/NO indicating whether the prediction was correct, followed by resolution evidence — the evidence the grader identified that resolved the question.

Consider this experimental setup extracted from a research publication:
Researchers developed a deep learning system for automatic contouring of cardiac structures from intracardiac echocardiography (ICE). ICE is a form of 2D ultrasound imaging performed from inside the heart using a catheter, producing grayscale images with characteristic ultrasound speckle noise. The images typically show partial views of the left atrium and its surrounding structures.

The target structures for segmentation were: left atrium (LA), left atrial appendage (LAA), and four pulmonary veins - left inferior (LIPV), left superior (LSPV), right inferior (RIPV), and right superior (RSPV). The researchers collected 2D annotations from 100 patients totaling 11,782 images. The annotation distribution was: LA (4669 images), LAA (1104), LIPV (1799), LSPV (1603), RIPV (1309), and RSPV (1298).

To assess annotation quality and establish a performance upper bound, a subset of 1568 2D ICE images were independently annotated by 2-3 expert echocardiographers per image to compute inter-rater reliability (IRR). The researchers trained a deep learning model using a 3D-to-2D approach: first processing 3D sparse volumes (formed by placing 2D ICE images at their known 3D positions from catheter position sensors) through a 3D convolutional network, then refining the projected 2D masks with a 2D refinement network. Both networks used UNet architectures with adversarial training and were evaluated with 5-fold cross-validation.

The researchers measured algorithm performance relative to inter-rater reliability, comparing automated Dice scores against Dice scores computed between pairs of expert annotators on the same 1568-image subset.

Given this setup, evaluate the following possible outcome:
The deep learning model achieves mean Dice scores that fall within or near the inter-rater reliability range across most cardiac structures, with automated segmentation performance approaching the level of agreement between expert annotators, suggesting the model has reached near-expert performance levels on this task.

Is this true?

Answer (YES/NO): NO